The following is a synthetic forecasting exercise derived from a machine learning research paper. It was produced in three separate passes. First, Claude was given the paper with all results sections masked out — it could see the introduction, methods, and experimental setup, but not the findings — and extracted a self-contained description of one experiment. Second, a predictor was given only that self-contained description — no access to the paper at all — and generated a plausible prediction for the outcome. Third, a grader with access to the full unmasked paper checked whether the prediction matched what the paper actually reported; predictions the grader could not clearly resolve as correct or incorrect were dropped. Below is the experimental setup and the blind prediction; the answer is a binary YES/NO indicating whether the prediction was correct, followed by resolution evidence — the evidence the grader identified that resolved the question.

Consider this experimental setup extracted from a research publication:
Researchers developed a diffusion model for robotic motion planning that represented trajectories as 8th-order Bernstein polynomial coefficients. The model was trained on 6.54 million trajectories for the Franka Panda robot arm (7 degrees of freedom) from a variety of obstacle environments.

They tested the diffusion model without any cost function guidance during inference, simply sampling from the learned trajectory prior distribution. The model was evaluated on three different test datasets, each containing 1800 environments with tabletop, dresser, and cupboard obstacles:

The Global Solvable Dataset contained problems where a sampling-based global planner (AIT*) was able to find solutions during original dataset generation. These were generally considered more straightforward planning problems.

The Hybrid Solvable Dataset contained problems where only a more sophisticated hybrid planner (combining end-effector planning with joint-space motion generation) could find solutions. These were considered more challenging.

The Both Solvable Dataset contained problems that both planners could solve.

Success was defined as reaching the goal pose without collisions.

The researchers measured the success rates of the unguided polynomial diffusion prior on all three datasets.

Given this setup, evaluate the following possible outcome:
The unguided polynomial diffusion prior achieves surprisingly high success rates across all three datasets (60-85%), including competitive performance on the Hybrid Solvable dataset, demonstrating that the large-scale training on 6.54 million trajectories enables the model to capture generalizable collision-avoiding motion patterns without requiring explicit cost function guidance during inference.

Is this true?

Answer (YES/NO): NO